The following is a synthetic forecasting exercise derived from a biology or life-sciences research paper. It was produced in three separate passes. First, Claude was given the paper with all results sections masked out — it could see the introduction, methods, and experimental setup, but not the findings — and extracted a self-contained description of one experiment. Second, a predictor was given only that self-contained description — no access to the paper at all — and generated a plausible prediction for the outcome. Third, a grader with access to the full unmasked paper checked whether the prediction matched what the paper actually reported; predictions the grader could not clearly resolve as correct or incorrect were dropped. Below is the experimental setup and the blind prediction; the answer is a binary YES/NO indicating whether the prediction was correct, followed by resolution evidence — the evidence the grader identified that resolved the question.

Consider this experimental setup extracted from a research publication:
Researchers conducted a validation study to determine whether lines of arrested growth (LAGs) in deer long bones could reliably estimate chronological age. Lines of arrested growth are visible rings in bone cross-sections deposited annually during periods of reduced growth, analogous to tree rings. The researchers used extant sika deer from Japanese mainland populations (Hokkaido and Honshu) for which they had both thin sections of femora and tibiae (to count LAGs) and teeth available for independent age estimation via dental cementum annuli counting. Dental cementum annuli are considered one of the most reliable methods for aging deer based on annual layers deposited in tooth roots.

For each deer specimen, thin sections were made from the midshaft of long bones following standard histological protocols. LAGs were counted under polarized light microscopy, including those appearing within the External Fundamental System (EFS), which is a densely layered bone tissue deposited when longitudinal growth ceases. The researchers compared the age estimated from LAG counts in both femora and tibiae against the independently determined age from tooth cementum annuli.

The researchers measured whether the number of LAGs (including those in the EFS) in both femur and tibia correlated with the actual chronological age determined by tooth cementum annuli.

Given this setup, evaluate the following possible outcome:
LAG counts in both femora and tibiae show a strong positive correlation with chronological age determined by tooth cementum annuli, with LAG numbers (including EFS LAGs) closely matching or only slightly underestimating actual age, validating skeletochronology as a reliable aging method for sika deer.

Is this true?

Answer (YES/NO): YES